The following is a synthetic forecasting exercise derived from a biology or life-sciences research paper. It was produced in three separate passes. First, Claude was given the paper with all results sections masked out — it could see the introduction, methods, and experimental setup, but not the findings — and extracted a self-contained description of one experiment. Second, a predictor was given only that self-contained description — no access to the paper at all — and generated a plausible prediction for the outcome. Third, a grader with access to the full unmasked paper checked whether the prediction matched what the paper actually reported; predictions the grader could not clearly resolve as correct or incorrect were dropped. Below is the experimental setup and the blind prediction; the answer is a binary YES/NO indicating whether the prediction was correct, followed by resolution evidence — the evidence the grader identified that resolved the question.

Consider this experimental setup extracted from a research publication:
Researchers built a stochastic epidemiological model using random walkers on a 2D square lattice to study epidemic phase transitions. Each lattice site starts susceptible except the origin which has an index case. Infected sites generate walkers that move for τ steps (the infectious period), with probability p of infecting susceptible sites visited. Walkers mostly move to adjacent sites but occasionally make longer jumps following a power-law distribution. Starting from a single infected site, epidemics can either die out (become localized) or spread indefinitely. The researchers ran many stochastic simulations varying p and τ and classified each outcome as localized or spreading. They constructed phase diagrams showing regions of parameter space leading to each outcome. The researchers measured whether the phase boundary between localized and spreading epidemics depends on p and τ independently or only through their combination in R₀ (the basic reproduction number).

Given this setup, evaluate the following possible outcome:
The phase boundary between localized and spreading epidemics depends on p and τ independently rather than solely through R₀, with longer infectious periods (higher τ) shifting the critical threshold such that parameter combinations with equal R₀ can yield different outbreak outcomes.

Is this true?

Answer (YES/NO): NO